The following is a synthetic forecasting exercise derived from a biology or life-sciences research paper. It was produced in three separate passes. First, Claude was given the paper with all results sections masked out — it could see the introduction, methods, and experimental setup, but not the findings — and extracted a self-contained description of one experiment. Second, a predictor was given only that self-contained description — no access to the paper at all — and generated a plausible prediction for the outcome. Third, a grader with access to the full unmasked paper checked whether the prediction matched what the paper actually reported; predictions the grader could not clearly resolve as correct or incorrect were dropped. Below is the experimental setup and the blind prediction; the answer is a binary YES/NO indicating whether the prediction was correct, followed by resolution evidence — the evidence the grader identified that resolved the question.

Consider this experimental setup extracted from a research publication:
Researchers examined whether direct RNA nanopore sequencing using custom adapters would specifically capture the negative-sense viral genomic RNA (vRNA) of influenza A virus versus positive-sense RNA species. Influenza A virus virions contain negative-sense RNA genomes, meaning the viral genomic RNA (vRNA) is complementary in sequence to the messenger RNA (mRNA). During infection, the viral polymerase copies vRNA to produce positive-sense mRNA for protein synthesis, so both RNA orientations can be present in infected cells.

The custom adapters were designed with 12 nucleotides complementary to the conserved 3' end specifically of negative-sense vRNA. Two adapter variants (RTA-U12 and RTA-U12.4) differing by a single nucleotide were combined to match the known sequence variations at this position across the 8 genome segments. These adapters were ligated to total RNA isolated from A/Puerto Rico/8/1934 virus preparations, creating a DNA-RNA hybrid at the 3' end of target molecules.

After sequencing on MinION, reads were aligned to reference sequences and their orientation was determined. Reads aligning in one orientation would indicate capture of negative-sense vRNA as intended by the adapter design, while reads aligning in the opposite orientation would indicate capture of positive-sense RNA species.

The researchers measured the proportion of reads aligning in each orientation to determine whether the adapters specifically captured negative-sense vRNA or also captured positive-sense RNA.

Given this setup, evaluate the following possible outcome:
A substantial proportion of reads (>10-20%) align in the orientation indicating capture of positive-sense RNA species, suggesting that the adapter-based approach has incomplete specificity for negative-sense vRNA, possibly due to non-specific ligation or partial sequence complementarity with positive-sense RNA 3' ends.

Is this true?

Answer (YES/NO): NO